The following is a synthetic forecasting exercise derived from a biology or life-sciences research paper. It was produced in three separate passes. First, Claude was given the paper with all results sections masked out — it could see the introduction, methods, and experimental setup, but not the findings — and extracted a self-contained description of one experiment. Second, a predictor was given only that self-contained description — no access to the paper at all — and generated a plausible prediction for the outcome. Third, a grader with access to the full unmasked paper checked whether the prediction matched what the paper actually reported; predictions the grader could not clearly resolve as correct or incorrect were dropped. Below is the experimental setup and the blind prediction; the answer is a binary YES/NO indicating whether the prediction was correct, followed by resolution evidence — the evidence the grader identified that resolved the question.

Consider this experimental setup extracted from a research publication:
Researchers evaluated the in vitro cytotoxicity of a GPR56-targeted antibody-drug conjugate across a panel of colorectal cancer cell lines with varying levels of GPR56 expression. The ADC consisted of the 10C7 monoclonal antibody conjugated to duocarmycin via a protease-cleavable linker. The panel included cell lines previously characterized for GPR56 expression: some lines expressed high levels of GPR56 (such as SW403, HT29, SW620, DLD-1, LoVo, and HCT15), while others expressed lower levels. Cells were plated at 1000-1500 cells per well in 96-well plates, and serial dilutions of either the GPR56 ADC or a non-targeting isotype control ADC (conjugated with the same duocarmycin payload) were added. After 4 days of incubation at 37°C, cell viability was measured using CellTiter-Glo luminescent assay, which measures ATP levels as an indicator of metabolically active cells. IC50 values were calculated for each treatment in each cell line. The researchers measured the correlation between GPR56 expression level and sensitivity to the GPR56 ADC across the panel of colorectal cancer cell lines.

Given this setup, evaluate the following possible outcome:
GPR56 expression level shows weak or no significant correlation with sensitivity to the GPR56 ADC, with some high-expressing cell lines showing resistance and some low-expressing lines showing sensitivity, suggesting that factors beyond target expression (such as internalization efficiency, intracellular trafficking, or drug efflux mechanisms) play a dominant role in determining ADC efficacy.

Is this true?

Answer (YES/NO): NO